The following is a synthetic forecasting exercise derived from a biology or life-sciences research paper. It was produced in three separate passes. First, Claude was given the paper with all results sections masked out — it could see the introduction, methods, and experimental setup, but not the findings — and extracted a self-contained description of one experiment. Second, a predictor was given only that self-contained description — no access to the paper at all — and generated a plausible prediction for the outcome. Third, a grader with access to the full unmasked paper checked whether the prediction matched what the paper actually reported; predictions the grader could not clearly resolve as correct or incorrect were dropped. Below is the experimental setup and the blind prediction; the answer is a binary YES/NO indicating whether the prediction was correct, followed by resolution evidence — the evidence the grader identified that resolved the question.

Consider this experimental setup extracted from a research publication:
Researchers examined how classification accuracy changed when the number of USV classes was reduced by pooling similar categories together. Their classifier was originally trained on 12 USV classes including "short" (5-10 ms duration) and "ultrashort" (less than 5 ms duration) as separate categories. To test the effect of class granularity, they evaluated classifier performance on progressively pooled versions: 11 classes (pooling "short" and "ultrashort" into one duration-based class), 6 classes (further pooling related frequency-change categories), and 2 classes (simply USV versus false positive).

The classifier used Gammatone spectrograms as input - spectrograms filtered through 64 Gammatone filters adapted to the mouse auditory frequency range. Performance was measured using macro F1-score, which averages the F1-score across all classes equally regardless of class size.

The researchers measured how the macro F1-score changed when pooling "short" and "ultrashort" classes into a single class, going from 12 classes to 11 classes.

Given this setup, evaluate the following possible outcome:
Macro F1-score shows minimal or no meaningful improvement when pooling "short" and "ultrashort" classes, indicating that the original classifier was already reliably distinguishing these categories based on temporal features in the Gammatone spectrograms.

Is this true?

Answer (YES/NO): NO